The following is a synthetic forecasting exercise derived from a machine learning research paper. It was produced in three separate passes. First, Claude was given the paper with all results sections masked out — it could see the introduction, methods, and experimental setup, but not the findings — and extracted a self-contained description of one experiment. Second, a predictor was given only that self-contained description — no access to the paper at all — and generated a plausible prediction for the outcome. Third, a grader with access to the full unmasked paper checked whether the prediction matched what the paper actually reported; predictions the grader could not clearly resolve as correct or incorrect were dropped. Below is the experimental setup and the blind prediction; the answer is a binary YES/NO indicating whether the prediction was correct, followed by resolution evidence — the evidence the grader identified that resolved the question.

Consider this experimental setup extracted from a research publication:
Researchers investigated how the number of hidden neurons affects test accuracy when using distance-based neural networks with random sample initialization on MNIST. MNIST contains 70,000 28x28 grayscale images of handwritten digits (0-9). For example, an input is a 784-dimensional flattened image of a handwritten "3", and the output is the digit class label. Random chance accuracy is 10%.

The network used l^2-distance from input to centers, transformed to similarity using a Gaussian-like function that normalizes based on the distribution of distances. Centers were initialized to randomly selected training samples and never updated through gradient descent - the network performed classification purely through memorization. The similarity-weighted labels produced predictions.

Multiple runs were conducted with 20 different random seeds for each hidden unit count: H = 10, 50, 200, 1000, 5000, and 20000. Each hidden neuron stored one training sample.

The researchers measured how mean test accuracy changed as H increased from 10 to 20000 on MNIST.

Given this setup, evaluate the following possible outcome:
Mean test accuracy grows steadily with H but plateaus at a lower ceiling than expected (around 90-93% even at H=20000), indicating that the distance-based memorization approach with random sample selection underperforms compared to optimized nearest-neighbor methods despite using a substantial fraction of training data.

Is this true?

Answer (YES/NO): NO